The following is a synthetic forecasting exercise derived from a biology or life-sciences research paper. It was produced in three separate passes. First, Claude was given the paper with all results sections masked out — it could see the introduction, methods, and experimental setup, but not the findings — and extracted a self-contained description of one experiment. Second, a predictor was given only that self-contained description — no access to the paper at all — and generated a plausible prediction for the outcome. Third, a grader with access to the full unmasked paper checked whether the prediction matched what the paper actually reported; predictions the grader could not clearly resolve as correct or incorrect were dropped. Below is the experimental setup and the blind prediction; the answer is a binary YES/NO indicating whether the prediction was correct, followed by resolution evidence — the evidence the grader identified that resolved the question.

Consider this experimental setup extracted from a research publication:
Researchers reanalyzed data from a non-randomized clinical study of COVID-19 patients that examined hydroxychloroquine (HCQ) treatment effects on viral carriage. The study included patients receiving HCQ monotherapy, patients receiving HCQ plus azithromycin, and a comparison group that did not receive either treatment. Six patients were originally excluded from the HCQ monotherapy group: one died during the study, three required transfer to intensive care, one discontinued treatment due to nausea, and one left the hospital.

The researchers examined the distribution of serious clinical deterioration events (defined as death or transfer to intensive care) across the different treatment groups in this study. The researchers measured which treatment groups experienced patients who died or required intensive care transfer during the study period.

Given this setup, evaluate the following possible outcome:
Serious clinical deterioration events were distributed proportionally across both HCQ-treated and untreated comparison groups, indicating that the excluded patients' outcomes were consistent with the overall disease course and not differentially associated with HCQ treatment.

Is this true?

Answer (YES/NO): NO